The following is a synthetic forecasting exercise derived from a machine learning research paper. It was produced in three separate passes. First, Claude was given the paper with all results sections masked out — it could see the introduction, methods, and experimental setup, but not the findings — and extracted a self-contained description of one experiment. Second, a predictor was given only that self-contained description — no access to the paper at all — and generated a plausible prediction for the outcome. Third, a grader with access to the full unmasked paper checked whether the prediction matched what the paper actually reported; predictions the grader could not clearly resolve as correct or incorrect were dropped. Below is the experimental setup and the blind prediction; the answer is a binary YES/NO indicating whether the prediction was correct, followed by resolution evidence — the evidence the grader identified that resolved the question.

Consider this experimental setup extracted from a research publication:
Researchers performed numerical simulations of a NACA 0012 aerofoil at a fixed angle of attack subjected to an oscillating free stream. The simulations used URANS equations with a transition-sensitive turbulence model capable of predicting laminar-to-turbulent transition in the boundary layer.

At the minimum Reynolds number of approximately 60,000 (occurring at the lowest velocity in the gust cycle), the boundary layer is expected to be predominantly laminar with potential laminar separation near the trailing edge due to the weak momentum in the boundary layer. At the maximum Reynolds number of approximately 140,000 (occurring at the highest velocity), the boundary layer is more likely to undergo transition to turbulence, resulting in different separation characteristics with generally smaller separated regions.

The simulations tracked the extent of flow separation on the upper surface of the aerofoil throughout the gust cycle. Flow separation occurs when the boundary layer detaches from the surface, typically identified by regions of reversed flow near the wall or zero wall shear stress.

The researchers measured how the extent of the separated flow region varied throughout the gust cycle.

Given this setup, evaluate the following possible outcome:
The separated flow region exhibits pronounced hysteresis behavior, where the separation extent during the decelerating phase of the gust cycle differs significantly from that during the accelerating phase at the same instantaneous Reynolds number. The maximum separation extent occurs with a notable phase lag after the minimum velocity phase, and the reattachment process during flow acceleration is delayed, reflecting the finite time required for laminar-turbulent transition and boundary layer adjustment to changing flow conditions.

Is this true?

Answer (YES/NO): NO